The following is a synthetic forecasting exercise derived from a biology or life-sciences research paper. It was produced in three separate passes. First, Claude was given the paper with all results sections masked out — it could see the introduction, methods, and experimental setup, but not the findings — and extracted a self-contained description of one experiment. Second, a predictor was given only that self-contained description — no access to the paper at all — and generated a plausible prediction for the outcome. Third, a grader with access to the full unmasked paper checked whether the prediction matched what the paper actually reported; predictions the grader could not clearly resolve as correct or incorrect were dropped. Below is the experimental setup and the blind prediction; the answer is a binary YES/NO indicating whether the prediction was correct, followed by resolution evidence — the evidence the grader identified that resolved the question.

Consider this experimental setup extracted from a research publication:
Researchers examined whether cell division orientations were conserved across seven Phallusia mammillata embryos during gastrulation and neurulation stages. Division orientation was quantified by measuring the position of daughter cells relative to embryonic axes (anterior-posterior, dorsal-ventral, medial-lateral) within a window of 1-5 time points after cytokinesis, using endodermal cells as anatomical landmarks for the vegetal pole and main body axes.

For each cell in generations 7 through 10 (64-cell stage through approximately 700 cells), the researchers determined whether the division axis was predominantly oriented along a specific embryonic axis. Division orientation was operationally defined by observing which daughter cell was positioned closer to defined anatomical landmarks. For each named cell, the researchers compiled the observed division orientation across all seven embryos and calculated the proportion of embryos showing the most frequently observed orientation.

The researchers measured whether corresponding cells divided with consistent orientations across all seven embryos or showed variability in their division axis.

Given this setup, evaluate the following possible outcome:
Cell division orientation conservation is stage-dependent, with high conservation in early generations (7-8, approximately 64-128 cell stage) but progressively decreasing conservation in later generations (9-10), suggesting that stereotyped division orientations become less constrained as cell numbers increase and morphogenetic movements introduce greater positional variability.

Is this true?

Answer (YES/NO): NO